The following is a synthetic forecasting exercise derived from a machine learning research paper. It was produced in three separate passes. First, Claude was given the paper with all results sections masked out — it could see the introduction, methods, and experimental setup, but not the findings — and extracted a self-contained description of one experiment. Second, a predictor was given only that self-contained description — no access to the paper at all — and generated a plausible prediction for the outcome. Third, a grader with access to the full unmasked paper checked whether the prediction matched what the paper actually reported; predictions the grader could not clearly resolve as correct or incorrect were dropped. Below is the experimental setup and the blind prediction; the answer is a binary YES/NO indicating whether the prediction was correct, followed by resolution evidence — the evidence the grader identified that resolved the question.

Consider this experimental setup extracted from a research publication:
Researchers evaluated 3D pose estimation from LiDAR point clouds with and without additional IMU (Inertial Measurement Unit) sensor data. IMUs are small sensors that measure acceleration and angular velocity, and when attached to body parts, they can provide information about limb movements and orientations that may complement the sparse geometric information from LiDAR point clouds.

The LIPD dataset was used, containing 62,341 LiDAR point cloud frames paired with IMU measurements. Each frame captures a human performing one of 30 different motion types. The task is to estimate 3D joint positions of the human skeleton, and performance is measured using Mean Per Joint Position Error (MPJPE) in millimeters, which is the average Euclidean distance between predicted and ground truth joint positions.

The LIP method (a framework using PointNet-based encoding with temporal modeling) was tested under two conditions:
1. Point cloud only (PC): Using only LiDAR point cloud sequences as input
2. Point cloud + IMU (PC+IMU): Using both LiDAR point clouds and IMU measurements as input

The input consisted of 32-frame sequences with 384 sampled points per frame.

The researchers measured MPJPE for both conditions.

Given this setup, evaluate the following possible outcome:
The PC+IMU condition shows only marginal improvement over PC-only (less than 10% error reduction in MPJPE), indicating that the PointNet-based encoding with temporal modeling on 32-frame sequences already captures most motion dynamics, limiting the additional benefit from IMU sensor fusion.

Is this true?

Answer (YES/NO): NO